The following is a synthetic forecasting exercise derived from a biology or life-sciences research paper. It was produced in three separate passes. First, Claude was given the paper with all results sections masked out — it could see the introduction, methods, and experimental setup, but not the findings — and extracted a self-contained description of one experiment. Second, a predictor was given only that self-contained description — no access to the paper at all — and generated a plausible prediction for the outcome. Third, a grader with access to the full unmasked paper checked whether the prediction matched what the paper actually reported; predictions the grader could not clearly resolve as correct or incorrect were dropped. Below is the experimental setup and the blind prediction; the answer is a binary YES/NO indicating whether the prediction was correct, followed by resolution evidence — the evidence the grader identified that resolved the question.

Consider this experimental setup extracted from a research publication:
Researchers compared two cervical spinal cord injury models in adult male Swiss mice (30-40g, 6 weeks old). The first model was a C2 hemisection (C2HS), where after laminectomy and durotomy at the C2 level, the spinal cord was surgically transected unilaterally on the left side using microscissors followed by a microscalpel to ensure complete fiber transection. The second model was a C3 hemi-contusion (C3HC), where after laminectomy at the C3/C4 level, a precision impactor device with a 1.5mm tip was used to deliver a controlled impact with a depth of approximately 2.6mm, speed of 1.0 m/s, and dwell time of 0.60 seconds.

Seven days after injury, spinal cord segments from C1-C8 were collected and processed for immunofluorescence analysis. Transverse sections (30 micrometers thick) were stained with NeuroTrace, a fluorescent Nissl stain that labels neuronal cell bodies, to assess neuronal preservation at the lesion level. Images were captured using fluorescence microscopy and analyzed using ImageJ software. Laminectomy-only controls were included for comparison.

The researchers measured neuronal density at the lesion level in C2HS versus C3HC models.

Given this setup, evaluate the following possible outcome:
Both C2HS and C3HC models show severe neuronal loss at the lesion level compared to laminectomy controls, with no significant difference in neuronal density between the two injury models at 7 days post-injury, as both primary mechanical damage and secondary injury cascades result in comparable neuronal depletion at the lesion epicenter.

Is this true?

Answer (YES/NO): NO